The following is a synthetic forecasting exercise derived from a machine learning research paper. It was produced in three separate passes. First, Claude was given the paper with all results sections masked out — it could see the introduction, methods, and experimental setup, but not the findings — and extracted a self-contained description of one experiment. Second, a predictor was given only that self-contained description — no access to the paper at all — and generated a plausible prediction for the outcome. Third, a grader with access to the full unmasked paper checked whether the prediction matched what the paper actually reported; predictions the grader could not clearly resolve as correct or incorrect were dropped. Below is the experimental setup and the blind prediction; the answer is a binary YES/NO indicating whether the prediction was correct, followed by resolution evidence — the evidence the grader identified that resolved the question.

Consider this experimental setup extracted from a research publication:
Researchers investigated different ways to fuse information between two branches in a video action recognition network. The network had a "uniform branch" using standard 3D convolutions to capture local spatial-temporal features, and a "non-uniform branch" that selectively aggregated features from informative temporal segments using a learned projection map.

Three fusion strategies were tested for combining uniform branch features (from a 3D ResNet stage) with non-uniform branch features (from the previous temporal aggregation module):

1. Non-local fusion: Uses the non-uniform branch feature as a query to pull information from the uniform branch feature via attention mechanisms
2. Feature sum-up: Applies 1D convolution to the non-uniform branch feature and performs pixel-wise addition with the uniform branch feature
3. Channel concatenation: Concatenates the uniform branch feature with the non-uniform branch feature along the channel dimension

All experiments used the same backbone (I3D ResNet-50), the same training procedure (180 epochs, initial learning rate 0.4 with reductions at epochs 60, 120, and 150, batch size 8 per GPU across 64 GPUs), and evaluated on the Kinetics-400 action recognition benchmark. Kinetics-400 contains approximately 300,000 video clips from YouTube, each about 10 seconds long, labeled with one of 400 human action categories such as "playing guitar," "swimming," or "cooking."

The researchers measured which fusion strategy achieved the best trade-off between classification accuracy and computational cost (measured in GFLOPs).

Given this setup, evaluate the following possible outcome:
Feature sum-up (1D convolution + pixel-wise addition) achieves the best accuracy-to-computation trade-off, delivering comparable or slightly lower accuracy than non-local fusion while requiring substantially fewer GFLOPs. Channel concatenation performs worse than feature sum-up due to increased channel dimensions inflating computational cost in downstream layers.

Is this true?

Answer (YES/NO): NO